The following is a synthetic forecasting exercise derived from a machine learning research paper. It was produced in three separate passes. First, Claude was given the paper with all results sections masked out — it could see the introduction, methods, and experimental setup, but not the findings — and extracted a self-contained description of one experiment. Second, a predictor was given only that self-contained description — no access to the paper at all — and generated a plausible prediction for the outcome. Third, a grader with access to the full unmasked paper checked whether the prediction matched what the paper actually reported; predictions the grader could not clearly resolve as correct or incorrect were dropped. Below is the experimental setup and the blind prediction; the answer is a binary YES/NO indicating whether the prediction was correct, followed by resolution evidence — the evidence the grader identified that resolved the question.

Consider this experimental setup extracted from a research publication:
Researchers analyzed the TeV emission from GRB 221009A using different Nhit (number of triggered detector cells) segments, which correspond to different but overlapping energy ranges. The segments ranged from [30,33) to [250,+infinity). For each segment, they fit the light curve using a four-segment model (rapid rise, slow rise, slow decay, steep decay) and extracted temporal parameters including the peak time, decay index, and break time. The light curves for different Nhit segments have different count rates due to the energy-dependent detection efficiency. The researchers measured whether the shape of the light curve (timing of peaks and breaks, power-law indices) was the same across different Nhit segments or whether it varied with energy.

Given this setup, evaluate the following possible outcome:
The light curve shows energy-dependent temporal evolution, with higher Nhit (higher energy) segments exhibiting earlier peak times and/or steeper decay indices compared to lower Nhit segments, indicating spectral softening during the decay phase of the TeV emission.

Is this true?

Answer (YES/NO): NO